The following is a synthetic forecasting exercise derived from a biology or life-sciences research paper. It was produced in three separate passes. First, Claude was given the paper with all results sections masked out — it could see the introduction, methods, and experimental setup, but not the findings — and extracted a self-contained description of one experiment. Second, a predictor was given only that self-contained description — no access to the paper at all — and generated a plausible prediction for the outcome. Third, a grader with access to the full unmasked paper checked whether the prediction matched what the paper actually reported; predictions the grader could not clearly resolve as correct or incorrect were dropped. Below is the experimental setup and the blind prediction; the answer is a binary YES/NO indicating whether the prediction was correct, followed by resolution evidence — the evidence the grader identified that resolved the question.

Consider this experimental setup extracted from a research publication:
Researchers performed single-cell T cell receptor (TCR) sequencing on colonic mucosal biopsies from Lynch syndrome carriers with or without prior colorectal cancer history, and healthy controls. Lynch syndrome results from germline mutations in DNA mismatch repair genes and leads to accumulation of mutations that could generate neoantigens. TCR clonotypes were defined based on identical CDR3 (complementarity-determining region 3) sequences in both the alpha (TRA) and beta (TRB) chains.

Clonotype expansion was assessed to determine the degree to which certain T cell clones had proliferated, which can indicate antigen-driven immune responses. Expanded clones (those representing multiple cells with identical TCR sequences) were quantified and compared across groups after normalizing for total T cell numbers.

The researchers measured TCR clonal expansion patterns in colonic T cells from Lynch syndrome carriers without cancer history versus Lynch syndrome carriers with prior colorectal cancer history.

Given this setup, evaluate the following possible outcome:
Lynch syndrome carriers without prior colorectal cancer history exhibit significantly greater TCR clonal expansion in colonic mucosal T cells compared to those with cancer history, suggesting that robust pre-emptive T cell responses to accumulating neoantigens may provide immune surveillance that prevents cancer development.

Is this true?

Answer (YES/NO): NO